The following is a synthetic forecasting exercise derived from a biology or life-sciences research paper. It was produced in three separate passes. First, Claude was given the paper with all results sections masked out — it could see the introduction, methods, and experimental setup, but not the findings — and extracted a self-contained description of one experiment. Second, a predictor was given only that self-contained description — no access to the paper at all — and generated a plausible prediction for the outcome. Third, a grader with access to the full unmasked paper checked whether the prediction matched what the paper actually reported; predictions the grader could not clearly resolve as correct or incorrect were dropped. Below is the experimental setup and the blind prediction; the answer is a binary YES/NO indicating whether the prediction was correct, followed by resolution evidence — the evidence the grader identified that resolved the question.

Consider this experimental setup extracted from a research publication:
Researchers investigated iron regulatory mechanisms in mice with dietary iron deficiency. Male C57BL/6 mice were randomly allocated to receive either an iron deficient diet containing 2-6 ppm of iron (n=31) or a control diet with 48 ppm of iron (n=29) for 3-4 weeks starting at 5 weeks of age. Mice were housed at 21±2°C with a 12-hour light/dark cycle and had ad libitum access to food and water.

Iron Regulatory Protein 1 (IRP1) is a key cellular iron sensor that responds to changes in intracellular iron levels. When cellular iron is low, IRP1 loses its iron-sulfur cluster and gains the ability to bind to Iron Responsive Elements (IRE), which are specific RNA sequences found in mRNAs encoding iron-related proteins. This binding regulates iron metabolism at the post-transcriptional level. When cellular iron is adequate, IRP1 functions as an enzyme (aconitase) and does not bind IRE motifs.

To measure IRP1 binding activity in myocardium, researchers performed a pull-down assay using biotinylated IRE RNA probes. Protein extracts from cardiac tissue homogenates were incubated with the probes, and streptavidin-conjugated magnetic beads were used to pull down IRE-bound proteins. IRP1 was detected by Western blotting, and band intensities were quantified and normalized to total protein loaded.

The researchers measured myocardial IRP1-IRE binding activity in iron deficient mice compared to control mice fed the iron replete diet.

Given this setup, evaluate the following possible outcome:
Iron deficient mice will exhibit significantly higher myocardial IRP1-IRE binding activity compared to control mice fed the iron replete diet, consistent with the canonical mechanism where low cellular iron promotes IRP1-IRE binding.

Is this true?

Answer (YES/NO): NO